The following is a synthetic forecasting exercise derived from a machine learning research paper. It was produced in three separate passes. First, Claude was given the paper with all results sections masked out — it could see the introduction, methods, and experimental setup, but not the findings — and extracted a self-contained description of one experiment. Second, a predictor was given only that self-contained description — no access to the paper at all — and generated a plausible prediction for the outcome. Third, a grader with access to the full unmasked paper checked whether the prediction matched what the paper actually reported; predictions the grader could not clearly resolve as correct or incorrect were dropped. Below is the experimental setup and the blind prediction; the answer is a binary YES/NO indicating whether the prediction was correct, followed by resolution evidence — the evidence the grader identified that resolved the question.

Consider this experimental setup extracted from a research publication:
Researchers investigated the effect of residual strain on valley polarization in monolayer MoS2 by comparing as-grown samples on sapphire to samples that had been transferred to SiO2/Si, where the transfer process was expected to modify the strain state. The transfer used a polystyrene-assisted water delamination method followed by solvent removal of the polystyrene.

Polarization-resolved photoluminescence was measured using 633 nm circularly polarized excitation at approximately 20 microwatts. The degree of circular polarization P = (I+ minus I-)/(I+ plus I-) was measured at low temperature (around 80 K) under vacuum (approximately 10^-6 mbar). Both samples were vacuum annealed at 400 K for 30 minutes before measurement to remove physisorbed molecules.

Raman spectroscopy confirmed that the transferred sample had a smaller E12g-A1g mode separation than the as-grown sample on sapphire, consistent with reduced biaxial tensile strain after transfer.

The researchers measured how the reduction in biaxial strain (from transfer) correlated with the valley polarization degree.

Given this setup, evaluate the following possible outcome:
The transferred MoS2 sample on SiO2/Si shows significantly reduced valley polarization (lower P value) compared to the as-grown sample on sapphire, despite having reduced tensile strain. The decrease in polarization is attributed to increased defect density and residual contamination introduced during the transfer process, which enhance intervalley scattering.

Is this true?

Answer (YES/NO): NO